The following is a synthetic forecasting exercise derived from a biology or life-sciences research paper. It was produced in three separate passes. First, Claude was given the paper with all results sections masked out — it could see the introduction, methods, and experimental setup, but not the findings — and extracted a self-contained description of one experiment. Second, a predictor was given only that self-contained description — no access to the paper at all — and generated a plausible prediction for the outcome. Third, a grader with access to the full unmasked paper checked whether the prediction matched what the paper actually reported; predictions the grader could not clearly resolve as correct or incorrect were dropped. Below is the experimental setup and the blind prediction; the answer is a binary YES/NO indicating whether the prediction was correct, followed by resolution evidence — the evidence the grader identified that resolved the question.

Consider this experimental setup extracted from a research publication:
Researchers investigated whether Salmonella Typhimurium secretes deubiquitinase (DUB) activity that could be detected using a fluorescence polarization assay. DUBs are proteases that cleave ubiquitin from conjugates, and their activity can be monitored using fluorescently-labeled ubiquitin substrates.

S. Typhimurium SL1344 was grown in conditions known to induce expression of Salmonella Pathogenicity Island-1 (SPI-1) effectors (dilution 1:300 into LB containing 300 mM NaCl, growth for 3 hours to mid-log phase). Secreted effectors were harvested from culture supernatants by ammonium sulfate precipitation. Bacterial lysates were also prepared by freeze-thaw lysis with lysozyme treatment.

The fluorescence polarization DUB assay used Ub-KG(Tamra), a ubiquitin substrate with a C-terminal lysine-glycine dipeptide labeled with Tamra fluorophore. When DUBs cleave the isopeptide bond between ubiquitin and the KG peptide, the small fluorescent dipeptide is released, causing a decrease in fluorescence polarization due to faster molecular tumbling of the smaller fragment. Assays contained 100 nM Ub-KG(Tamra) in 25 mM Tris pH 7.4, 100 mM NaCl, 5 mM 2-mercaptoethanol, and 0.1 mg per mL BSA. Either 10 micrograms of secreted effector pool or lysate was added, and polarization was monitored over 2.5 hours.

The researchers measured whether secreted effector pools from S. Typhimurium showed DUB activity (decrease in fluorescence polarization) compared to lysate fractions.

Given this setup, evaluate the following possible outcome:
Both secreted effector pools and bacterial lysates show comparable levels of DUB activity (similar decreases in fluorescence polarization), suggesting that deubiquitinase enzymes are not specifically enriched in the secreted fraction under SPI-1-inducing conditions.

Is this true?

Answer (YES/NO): NO